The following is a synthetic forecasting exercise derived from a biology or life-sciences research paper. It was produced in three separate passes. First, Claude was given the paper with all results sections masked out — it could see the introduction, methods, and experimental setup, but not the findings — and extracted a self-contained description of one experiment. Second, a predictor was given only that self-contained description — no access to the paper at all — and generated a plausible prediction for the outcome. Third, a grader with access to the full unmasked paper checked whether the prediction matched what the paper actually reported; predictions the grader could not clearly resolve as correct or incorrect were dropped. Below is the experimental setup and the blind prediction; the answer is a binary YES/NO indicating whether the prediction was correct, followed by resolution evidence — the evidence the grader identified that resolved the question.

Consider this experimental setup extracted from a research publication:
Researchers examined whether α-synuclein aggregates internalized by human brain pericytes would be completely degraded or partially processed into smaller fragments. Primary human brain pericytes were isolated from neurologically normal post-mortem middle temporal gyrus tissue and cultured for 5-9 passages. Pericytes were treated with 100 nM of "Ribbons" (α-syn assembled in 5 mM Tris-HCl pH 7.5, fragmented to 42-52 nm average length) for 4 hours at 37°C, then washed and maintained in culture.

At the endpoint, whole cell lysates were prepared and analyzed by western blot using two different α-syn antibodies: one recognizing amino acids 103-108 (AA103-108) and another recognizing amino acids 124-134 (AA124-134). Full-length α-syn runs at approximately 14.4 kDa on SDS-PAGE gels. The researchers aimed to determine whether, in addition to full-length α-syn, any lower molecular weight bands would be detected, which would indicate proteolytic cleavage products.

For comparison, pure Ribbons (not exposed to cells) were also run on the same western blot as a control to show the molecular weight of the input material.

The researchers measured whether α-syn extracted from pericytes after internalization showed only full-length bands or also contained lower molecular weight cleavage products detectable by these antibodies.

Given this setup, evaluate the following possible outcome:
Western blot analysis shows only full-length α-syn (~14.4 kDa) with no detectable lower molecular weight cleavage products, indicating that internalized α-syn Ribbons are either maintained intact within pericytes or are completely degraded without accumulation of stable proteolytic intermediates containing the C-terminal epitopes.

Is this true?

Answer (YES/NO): NO